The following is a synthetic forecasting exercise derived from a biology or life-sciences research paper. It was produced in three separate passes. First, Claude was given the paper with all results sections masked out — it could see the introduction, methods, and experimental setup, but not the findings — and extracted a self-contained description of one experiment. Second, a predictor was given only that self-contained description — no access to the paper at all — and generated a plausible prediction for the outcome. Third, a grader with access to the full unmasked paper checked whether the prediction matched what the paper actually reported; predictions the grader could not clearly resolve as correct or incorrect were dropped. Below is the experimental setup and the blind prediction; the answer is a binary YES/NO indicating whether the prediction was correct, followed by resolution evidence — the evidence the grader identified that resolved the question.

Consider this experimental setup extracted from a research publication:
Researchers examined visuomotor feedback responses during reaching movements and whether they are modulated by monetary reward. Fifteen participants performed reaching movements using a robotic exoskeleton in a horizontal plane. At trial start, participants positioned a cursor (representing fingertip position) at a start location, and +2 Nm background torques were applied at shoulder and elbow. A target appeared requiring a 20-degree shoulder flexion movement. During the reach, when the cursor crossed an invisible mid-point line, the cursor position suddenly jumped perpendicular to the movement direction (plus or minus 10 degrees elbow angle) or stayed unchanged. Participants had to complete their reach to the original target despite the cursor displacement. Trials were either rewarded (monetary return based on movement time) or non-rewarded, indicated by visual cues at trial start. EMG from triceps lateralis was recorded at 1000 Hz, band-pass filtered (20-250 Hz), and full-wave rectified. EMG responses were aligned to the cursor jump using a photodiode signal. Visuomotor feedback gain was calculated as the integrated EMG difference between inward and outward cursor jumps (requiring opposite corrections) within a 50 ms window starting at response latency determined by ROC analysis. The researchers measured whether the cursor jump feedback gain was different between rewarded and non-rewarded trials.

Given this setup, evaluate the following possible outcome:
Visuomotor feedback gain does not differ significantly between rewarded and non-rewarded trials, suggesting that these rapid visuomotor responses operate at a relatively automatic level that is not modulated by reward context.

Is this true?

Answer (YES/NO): YES